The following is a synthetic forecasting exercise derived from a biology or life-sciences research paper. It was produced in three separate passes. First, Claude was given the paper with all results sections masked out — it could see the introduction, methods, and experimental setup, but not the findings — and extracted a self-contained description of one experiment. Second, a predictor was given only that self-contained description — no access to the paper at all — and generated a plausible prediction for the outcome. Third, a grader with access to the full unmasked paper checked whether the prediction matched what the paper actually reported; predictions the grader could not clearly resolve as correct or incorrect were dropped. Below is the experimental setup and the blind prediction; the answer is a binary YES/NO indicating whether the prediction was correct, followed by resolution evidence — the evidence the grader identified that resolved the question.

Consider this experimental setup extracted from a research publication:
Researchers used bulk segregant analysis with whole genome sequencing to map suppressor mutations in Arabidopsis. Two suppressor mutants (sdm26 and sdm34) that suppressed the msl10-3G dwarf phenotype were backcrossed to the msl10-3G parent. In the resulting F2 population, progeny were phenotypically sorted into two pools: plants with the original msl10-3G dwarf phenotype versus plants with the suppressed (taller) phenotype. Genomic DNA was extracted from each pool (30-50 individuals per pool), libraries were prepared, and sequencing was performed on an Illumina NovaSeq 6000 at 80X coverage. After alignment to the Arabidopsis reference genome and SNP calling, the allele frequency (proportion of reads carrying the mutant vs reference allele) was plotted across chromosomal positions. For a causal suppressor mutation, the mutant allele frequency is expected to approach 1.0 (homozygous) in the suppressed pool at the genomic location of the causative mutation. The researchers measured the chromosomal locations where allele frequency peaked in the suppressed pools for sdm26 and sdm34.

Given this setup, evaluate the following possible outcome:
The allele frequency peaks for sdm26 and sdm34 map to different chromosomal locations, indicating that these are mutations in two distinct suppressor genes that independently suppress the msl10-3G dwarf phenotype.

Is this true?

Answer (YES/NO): YES